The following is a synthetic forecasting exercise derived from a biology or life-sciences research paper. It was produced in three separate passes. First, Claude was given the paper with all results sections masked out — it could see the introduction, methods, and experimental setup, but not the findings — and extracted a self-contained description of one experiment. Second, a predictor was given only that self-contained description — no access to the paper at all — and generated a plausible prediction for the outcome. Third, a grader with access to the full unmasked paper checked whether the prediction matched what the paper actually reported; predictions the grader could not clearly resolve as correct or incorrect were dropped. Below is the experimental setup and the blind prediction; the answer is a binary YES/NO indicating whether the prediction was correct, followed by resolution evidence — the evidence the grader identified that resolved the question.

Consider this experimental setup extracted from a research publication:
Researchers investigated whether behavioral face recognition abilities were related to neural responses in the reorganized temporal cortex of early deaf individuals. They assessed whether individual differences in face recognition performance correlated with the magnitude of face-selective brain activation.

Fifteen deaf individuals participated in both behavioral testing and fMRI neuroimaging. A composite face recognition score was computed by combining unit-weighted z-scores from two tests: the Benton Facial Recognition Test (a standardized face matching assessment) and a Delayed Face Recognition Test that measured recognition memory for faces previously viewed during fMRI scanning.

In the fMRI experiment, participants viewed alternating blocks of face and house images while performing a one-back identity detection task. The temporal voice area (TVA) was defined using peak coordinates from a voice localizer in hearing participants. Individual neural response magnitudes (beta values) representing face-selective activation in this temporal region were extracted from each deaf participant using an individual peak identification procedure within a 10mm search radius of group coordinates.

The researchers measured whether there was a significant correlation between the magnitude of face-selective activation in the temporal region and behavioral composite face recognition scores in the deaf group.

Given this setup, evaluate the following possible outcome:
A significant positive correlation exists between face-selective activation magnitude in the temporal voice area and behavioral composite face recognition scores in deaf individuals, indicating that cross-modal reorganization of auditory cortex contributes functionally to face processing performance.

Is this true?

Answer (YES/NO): NO